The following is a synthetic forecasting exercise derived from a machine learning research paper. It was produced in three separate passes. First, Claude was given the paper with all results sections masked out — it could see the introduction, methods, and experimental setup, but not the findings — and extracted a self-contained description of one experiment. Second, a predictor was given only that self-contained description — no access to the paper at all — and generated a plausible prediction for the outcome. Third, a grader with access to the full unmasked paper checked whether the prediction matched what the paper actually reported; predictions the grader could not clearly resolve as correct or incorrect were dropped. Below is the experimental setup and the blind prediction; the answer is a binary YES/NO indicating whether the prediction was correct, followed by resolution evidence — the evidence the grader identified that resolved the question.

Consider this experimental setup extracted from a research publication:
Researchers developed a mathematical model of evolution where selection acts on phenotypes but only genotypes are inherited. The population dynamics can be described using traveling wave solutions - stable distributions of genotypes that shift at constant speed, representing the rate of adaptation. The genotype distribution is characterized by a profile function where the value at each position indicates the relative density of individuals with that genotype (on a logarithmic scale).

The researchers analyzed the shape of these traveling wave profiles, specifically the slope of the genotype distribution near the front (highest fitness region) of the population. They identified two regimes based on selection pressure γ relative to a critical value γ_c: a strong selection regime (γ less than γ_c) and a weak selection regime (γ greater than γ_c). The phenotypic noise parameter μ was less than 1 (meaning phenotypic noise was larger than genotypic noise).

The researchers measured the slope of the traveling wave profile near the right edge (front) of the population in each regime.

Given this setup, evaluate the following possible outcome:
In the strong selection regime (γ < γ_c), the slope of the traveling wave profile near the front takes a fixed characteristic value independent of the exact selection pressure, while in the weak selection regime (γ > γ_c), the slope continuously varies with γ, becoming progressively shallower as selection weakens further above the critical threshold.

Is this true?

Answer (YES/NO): NO